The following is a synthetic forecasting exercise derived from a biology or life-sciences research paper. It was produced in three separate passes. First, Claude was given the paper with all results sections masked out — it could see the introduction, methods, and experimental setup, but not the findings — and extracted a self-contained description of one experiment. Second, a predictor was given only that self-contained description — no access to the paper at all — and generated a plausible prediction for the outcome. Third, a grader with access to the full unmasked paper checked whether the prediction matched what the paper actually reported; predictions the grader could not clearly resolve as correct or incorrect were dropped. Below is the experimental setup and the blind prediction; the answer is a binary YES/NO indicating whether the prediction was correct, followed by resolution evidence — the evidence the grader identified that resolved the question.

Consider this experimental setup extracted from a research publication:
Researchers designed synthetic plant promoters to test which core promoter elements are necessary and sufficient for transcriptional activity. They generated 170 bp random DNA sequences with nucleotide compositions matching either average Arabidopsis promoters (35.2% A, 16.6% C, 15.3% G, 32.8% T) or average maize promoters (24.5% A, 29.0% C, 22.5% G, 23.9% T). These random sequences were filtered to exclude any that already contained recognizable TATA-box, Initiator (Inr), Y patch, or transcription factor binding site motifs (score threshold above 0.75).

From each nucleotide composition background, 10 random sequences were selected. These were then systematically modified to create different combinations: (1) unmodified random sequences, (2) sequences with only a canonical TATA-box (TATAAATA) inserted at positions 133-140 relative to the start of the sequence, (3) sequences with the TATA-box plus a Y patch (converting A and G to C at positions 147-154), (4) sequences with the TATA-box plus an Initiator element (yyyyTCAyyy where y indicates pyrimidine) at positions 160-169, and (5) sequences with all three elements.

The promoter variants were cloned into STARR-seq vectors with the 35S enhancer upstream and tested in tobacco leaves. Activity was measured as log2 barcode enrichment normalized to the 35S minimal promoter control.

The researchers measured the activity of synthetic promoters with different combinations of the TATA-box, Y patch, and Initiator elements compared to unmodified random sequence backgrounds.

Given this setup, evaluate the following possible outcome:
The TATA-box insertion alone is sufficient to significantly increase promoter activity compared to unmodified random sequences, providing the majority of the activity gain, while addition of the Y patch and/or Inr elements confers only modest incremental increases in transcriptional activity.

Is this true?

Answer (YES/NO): YES